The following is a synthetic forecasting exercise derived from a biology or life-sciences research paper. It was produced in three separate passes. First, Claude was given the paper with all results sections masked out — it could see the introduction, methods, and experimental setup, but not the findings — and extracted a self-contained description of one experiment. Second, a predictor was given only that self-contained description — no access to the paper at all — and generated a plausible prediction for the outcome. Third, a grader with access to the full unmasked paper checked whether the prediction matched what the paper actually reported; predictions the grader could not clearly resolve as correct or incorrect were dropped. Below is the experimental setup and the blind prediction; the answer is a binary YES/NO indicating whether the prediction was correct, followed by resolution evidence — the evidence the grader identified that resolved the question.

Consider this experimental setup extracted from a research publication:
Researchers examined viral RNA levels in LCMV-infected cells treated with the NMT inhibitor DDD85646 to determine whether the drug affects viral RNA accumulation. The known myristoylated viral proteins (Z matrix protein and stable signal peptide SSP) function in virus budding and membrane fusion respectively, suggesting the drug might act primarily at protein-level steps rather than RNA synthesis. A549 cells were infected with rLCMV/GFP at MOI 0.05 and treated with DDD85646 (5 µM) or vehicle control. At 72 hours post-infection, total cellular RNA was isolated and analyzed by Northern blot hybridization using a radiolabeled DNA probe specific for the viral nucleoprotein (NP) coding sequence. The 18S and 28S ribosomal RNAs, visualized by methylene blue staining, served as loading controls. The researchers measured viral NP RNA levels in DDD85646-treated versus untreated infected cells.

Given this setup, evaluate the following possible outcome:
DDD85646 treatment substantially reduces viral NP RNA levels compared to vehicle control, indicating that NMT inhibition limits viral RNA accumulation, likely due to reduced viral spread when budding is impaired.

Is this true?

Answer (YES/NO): YES